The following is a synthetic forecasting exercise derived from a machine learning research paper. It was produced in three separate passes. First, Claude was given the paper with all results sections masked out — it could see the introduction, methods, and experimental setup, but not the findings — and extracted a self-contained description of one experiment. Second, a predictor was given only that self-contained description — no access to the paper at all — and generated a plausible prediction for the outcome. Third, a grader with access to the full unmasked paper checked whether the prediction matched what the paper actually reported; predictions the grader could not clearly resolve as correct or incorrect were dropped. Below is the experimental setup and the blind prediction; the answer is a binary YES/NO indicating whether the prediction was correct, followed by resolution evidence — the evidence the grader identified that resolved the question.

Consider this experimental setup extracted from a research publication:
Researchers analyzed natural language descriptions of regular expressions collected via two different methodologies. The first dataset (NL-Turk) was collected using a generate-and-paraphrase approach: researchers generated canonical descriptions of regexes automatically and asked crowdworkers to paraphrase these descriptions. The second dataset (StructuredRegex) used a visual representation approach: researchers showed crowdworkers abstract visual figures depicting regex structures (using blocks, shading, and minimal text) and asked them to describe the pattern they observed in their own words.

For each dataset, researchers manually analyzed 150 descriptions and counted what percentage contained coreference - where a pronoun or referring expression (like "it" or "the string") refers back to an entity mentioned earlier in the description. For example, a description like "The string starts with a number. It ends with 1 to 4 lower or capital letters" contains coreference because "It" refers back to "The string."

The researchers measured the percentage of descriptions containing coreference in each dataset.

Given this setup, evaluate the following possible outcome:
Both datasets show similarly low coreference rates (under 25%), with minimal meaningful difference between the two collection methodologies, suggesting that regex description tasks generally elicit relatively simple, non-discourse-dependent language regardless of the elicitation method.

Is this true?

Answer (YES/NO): NO